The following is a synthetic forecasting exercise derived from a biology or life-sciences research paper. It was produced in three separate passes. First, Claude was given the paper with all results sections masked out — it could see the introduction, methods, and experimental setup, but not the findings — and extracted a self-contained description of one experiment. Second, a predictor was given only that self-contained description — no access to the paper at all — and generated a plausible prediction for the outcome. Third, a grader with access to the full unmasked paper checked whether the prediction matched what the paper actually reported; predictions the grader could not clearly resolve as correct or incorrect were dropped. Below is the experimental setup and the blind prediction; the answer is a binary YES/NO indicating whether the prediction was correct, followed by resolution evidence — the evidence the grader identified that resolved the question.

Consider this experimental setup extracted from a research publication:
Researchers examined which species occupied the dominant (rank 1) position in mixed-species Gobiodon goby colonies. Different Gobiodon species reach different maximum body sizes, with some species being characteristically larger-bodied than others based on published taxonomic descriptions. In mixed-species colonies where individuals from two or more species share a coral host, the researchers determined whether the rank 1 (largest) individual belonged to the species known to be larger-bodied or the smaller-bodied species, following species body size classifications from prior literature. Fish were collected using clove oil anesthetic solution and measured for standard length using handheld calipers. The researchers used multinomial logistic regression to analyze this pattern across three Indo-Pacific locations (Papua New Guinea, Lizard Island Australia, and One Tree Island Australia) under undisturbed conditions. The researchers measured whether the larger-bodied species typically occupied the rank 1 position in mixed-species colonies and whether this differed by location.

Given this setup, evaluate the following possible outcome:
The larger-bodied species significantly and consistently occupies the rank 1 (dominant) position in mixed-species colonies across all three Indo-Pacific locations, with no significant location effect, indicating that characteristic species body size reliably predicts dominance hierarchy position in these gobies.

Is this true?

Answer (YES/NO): YES